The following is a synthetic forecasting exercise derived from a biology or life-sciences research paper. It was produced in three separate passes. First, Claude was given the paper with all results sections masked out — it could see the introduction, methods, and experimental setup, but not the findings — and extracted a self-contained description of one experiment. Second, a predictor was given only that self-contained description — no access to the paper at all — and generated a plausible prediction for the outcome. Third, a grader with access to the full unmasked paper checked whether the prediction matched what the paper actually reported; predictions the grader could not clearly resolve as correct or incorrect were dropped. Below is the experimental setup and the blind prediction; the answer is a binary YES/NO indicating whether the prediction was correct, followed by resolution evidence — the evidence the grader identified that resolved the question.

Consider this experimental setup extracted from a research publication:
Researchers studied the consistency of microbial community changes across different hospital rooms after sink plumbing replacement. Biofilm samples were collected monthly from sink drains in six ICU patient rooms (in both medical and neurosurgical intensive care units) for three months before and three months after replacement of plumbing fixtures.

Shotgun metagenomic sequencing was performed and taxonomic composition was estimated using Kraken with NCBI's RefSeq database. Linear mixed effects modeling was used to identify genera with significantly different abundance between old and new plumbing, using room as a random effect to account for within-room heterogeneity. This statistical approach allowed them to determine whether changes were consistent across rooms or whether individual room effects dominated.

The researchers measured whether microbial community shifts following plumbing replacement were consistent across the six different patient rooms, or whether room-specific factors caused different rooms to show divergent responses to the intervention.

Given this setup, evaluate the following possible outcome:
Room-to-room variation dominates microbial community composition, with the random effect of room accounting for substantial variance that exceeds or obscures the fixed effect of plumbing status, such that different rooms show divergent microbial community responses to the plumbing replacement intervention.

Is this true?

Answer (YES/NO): NO